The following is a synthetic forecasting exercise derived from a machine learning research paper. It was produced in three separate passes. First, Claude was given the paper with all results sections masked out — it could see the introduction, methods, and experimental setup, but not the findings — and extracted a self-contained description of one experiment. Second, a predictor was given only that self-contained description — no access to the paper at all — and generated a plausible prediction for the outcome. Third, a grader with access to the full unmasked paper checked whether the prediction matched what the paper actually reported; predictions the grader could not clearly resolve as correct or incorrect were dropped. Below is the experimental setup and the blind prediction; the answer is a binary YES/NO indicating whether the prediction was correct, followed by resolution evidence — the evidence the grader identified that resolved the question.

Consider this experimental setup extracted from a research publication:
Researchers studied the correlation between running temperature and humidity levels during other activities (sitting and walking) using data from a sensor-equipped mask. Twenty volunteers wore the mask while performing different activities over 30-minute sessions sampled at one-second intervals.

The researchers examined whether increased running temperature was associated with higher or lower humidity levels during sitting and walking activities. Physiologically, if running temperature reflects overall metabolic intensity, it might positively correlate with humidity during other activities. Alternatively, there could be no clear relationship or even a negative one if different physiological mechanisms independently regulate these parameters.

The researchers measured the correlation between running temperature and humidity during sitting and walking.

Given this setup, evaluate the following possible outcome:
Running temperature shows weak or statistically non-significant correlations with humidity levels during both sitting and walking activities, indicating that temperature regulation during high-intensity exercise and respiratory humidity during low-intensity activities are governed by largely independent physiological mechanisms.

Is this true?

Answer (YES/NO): NO